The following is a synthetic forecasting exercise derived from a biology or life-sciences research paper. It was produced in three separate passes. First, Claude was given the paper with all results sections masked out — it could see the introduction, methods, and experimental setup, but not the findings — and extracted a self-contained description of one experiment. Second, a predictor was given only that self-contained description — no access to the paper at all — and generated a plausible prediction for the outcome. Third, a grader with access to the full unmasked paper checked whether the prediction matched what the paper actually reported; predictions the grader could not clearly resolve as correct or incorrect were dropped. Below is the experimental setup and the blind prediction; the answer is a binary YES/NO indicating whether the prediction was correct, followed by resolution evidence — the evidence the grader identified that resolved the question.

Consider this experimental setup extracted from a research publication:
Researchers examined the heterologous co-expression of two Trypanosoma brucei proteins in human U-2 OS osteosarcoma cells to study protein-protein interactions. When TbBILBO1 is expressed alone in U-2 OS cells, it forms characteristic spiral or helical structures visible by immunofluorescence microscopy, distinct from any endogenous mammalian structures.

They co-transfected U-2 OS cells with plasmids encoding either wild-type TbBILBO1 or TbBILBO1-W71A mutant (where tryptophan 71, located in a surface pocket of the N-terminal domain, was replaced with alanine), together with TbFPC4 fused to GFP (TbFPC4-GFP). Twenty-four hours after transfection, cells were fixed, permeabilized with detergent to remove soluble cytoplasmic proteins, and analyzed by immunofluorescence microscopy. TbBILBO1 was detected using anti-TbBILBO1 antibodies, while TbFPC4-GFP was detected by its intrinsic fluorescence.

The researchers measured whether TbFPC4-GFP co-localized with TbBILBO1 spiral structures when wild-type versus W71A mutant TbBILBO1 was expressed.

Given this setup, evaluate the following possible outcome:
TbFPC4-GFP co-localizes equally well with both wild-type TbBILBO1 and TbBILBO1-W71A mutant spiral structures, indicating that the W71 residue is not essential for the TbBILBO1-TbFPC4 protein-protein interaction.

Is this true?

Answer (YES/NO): NO